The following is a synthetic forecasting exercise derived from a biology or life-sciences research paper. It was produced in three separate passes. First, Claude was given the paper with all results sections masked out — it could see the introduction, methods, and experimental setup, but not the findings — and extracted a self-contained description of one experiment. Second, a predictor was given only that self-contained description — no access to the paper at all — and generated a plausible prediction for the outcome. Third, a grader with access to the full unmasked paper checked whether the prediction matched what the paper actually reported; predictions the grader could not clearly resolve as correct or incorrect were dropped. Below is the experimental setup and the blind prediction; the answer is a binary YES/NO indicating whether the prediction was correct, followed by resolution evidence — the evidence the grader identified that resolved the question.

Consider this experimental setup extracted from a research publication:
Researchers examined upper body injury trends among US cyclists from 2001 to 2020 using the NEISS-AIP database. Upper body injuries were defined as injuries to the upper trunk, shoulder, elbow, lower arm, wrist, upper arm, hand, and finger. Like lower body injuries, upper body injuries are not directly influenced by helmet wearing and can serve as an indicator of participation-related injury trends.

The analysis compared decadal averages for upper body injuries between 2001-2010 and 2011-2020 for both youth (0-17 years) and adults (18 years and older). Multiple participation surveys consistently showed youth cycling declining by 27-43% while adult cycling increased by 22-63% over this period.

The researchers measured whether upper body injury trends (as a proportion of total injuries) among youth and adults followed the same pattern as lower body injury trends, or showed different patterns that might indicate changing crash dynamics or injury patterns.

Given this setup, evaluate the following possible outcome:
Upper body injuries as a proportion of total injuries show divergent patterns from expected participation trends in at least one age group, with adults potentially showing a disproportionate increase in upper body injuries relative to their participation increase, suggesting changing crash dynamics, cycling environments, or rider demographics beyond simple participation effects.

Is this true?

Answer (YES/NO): YES